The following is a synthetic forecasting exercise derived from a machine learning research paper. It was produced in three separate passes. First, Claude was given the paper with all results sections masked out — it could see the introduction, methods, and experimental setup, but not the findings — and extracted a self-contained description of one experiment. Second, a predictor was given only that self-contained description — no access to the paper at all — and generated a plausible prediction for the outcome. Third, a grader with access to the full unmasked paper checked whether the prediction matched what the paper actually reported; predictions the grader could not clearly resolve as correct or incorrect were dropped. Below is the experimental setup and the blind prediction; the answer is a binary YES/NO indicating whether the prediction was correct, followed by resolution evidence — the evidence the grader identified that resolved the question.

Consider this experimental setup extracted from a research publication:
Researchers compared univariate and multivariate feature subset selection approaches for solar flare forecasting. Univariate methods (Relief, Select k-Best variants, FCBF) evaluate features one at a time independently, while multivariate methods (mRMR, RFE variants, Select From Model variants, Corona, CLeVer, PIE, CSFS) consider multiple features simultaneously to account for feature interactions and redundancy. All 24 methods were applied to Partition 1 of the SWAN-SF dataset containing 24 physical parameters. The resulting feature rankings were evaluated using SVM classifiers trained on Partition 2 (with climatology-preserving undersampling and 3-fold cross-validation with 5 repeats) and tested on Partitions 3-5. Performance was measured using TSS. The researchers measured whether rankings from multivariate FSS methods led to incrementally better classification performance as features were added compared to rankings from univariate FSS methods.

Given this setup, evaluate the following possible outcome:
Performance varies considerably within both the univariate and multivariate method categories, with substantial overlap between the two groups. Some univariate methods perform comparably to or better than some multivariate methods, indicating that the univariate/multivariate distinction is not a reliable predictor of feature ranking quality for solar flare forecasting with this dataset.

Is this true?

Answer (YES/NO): YES